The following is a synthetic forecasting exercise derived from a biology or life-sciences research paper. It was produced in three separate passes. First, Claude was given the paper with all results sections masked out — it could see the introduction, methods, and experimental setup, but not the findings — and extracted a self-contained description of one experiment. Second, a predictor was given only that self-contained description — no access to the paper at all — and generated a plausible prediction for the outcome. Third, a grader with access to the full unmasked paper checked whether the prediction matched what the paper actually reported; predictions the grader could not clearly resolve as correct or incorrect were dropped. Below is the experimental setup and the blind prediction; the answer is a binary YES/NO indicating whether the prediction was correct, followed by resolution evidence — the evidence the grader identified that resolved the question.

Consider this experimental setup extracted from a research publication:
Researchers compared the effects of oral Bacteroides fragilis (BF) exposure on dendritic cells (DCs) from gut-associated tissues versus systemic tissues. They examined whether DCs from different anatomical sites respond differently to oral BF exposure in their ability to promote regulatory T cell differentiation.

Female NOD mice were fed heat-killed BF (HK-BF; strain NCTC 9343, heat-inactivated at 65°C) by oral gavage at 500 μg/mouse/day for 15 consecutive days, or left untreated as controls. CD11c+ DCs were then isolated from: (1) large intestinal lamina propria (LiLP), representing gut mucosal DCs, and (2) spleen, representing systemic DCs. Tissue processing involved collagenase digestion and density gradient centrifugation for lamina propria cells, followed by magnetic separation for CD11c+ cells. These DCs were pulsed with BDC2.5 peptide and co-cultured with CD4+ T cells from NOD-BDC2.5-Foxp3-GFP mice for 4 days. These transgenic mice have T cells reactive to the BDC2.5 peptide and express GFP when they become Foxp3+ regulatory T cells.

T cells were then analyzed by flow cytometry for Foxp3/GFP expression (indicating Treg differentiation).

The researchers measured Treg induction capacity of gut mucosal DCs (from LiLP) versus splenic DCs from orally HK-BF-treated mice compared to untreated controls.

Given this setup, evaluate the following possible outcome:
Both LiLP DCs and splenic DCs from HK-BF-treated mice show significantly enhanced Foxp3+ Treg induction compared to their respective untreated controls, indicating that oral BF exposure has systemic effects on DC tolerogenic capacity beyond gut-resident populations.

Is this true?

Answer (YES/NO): NO